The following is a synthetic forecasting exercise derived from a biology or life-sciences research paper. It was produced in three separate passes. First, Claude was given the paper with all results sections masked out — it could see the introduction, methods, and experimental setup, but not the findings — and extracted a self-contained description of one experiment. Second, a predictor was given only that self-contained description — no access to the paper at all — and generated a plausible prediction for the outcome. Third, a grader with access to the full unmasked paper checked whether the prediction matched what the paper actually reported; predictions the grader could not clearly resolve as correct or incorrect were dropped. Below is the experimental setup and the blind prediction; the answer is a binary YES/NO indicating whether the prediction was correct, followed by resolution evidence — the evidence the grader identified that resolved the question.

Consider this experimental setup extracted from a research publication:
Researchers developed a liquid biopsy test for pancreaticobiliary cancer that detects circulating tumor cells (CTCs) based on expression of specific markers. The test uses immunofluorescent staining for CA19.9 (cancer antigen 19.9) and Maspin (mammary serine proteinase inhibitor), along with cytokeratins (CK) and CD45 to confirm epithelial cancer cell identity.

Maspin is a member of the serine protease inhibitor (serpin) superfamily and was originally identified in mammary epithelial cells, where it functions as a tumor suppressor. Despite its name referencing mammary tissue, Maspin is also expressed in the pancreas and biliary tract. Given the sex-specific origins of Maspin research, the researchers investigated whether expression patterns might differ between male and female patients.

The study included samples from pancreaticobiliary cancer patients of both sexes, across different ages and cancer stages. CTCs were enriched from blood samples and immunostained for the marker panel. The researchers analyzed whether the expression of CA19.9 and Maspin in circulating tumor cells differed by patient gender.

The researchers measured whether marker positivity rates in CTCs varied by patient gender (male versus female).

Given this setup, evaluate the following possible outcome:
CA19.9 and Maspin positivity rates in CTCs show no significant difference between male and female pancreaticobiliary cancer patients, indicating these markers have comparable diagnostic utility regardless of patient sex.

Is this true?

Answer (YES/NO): YES